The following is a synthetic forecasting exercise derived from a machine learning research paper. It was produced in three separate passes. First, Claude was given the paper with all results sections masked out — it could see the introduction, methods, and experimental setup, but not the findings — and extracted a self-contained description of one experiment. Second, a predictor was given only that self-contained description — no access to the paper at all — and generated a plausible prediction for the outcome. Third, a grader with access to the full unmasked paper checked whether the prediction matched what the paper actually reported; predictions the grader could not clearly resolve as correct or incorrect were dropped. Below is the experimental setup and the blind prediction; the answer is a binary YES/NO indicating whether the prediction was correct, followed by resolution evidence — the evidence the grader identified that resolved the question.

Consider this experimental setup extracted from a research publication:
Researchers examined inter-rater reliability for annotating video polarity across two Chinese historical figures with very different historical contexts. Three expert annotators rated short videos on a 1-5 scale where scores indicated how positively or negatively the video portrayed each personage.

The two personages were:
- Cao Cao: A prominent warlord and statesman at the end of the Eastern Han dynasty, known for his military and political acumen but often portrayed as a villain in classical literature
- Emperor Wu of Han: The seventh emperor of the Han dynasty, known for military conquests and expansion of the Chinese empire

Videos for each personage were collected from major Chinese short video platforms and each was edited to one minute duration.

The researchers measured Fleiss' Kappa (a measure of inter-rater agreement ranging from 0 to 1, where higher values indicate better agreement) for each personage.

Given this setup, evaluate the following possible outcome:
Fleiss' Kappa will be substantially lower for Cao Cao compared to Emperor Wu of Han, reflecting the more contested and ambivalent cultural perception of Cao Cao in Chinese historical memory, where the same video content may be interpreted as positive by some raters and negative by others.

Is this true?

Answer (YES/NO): NO